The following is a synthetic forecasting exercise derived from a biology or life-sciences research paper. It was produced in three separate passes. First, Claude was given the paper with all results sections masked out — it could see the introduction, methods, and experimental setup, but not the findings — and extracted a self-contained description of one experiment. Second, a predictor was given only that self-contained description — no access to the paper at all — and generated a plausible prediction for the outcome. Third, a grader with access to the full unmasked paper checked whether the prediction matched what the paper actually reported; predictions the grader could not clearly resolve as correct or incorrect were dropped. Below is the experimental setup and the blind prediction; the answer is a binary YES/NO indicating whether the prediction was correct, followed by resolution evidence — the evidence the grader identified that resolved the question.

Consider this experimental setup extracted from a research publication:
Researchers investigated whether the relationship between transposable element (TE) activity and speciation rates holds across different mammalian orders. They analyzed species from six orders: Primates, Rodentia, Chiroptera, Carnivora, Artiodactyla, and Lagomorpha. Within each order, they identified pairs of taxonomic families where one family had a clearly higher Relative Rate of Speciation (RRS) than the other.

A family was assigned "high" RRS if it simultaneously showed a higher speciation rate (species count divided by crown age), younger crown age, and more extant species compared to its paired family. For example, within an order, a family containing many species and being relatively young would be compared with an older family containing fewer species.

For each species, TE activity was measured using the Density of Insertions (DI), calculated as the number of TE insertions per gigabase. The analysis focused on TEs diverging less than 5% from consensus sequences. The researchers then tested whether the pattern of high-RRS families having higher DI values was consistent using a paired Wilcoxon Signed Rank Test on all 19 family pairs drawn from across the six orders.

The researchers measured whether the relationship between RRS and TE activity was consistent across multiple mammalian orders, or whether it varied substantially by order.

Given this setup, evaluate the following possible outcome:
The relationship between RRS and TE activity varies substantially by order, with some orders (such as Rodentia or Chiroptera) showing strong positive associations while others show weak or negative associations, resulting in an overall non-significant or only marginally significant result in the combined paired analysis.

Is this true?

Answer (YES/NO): NO